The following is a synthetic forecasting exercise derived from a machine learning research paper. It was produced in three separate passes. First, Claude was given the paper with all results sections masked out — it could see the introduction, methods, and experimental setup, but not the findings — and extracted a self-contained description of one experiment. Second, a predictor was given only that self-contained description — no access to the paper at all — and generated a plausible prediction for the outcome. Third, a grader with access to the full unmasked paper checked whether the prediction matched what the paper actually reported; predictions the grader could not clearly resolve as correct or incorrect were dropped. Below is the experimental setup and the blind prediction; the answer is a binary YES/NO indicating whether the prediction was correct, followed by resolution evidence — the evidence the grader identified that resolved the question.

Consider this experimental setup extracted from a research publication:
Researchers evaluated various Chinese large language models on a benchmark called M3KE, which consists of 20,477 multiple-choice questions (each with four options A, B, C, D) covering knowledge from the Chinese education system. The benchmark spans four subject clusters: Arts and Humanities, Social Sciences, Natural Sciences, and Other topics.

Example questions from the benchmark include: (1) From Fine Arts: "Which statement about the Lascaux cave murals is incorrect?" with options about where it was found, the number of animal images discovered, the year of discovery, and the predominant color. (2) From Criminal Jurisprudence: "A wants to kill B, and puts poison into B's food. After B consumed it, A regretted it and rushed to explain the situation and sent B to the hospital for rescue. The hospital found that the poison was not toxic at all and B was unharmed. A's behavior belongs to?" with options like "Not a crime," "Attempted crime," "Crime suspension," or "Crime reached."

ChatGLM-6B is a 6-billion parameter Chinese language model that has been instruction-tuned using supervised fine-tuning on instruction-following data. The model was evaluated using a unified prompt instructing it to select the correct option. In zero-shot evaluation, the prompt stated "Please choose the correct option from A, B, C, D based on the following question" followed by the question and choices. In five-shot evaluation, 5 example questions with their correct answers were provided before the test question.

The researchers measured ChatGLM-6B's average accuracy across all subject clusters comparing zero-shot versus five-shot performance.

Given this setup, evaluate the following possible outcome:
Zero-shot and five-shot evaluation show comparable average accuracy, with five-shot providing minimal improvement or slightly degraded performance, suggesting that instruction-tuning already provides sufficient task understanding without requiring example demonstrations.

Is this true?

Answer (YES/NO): NO